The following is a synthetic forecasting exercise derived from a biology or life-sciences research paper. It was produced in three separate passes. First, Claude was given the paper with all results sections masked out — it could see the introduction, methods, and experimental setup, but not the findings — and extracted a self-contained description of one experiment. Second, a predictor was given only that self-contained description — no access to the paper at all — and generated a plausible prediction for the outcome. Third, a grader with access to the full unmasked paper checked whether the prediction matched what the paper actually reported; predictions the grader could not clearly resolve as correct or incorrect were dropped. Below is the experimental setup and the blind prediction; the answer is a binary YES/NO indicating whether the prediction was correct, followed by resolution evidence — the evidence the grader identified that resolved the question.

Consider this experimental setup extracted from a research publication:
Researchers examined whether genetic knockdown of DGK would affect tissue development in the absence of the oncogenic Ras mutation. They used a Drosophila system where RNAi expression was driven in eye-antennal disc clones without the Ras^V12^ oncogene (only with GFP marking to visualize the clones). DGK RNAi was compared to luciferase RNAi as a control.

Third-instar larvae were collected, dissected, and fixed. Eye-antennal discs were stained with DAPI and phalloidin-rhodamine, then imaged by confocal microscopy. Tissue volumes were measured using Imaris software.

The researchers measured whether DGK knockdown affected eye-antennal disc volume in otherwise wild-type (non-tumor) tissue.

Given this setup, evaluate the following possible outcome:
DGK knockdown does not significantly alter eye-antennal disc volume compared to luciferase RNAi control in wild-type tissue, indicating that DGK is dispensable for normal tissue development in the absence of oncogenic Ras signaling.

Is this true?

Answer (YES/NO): YES